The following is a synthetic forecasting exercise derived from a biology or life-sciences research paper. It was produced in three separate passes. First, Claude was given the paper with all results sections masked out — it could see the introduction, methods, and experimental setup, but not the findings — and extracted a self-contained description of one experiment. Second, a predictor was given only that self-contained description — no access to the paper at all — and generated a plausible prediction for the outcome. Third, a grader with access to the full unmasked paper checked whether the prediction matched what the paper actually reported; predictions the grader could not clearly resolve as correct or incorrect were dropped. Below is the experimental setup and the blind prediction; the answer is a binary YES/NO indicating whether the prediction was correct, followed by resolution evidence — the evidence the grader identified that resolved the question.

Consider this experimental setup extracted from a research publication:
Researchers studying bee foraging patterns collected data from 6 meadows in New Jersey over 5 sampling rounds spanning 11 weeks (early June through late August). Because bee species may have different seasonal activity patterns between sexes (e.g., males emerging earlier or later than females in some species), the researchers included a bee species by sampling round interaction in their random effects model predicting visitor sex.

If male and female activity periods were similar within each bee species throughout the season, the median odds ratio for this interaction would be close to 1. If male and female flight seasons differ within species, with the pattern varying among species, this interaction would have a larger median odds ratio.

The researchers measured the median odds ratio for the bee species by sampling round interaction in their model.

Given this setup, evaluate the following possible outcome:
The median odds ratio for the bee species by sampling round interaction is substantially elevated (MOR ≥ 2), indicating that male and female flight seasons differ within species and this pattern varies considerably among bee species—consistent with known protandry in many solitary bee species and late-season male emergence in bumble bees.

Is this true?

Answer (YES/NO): YES